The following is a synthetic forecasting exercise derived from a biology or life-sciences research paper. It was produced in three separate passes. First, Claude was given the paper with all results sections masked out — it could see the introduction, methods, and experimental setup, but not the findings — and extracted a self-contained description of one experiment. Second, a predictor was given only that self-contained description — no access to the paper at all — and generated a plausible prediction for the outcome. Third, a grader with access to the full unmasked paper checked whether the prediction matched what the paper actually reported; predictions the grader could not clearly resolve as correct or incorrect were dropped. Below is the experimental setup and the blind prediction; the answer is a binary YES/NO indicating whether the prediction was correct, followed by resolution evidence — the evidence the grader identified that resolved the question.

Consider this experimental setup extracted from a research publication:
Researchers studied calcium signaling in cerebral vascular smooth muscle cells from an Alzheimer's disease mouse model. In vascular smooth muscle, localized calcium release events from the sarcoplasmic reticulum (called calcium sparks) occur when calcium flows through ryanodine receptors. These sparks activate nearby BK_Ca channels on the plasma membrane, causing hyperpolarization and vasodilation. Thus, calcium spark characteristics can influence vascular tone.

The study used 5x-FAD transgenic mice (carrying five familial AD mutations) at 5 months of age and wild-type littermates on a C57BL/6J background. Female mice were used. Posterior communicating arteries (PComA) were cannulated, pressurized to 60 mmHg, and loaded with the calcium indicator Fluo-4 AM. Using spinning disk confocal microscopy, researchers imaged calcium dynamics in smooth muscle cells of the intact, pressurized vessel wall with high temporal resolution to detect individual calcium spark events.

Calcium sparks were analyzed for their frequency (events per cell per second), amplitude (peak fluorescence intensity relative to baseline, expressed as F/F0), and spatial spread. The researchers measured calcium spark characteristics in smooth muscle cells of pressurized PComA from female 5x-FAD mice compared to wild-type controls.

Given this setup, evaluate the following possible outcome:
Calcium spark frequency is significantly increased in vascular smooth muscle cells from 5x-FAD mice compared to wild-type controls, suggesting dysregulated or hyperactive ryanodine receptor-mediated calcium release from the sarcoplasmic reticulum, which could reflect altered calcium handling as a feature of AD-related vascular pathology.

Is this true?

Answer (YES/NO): NO